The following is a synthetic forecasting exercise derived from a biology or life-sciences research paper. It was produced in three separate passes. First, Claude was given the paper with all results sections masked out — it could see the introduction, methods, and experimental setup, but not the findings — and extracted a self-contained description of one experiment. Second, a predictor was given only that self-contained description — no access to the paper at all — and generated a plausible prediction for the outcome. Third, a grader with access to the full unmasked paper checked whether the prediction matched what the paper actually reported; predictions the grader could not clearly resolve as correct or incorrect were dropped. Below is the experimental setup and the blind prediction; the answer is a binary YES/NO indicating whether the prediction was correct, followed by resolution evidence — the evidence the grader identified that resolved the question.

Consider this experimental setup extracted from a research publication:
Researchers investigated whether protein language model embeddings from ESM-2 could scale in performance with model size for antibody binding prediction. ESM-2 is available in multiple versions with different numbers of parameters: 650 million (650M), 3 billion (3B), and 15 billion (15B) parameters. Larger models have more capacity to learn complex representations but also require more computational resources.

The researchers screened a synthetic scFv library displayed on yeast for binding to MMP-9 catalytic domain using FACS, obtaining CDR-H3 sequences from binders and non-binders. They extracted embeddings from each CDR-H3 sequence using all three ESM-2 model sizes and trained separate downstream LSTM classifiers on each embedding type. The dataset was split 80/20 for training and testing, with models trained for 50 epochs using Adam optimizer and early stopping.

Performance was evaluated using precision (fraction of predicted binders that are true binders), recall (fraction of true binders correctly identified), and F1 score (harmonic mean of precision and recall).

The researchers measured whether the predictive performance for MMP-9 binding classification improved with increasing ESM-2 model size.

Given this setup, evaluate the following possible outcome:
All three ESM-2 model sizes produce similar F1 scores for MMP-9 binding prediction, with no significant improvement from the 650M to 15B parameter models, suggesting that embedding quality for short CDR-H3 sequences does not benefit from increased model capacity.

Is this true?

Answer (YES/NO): YES